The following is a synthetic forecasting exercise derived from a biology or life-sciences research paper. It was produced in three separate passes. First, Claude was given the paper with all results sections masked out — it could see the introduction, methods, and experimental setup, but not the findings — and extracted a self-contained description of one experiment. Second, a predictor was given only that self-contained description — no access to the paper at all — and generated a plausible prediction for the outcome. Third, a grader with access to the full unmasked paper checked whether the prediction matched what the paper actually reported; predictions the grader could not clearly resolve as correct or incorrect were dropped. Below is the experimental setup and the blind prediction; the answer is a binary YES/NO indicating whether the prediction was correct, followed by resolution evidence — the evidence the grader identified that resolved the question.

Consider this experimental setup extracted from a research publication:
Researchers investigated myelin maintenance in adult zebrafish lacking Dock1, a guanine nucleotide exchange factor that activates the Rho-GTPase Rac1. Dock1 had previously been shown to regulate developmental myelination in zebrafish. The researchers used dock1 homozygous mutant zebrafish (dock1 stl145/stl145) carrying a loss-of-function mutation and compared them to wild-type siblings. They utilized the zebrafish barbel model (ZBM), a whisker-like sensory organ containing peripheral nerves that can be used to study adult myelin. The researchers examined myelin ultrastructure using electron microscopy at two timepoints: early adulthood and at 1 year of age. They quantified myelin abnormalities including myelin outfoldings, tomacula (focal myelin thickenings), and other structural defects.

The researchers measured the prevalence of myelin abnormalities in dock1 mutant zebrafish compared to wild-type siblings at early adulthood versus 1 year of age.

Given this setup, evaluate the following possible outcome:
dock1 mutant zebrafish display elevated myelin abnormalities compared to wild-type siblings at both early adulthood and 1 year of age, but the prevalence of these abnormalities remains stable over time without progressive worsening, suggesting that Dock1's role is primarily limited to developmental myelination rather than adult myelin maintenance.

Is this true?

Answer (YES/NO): NO